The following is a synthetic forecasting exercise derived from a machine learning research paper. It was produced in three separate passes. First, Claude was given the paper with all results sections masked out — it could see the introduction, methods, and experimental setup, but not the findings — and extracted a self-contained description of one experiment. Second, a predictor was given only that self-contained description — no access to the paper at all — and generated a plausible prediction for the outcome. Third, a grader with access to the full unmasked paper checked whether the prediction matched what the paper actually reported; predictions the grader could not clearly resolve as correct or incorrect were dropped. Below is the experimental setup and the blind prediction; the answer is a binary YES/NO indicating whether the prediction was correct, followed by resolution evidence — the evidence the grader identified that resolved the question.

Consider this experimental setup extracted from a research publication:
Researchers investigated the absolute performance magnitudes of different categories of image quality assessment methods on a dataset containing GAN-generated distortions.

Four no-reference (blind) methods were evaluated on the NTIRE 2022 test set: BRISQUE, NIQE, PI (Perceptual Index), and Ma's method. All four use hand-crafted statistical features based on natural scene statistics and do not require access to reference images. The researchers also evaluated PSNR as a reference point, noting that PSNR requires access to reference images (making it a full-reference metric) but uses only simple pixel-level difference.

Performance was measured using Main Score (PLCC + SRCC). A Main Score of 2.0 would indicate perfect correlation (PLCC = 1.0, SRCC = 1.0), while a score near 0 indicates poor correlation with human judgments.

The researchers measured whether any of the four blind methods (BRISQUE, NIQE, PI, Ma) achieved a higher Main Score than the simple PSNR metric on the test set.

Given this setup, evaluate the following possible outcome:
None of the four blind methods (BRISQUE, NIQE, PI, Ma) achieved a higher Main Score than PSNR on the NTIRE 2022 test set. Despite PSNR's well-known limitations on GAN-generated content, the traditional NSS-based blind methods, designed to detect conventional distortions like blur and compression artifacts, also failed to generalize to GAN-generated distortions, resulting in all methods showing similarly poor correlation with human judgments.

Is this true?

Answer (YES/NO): YES